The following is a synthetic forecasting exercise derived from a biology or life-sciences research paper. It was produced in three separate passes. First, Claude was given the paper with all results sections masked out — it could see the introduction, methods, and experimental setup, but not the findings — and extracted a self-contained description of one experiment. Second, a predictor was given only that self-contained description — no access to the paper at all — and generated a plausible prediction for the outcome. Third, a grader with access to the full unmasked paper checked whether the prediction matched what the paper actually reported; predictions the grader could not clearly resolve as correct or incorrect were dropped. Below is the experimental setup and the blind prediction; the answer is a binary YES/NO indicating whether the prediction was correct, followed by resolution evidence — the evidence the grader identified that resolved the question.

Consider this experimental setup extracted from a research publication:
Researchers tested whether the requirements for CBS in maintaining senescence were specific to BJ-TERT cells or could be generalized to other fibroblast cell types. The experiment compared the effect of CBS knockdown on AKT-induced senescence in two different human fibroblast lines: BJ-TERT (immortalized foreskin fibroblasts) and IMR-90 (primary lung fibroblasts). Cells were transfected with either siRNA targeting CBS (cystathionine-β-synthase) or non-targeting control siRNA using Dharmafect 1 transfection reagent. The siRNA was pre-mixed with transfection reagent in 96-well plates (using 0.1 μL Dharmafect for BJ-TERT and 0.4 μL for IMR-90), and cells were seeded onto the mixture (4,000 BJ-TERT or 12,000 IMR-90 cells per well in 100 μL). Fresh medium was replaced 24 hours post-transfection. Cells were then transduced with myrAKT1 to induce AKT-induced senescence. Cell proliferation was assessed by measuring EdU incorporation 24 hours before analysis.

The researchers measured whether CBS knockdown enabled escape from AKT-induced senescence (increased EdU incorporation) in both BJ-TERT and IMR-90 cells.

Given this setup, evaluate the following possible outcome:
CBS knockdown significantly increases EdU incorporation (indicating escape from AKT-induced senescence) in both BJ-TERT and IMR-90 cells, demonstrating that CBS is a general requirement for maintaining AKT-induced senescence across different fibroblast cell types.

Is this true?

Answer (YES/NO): YES